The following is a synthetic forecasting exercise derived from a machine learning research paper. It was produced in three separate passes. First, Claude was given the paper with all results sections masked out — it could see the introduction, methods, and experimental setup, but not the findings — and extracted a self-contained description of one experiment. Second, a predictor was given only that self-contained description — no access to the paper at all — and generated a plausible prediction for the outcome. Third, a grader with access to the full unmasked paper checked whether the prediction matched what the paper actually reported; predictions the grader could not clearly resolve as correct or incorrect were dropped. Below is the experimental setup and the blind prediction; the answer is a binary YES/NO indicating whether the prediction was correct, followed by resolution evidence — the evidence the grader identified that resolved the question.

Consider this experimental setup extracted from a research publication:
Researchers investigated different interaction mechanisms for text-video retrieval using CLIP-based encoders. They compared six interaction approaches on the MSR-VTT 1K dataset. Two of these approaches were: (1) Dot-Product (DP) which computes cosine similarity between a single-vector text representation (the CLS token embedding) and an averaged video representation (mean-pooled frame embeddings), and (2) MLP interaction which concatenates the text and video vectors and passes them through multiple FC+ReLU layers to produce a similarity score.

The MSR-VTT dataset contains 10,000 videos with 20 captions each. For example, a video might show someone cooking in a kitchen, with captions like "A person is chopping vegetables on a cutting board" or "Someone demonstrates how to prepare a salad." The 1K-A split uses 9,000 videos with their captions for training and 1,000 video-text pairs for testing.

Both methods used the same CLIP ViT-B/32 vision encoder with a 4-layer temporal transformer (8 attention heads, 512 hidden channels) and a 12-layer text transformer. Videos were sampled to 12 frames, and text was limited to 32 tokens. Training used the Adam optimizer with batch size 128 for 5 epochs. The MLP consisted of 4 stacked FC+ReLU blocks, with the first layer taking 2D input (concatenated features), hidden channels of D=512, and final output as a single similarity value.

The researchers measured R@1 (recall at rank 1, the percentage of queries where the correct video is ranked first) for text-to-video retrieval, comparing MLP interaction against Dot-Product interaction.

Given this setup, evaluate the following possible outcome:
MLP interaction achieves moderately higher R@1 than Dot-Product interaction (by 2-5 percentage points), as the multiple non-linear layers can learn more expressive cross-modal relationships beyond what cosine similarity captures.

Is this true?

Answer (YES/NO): NO